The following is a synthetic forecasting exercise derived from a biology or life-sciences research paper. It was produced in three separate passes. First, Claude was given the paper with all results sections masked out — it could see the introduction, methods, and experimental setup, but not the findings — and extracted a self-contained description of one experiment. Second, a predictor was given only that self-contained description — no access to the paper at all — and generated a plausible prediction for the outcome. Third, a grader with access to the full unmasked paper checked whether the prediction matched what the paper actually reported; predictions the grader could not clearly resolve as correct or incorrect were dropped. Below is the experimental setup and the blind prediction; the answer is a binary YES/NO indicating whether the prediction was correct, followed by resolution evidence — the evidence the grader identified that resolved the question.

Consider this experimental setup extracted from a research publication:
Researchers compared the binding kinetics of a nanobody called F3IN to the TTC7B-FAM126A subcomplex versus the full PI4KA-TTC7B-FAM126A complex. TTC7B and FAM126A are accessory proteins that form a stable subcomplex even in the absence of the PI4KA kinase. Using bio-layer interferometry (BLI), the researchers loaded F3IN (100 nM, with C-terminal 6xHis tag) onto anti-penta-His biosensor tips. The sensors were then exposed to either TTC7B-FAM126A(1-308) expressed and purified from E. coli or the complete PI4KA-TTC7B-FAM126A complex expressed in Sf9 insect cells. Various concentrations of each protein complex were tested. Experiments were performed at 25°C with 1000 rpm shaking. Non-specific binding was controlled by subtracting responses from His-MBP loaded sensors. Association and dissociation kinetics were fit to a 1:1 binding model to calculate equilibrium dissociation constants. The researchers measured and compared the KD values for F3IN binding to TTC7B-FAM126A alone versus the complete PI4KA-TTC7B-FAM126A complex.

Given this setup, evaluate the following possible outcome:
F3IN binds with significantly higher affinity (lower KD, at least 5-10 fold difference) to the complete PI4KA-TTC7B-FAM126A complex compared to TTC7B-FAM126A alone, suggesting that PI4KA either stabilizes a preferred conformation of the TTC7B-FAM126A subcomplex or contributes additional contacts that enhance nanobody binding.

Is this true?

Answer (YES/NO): YES